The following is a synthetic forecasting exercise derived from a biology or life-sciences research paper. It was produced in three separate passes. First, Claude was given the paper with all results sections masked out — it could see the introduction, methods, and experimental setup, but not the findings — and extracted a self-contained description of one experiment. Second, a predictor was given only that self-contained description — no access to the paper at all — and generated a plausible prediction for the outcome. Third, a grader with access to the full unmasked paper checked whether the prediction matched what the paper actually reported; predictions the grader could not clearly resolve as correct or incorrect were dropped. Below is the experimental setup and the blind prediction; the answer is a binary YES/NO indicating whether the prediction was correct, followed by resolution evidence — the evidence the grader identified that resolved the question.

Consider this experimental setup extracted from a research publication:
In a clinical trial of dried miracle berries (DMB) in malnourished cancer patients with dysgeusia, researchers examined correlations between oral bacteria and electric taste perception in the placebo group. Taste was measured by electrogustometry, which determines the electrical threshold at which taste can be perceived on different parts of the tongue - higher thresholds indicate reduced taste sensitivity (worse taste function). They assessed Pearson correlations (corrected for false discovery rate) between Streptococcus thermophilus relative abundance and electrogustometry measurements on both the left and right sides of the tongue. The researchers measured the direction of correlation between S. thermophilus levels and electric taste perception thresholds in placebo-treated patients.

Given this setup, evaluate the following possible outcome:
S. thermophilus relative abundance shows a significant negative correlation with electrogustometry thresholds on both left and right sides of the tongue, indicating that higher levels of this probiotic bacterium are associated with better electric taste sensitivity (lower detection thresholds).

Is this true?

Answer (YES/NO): YES